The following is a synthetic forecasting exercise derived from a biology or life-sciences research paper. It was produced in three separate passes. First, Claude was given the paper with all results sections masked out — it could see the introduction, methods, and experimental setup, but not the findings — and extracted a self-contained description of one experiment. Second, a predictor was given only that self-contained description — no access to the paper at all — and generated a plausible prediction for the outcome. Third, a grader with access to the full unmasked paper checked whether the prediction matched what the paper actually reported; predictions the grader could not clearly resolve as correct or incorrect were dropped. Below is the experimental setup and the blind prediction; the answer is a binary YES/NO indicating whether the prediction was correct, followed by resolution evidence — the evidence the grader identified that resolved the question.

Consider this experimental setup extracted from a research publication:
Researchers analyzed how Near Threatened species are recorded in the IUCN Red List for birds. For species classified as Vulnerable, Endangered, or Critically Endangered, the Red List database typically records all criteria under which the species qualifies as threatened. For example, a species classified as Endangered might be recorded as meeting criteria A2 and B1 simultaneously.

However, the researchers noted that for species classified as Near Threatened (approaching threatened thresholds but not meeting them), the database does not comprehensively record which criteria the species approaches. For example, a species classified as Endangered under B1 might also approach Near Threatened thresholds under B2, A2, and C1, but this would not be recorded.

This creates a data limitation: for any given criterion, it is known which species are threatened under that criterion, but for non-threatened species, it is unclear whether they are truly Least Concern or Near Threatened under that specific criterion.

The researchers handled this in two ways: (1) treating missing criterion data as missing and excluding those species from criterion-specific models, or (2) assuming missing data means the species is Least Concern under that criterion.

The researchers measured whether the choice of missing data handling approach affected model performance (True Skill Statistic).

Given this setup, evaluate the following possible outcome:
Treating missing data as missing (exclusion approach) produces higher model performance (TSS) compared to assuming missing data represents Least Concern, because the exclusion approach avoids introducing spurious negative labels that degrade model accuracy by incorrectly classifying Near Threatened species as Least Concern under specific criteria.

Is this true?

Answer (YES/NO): YES